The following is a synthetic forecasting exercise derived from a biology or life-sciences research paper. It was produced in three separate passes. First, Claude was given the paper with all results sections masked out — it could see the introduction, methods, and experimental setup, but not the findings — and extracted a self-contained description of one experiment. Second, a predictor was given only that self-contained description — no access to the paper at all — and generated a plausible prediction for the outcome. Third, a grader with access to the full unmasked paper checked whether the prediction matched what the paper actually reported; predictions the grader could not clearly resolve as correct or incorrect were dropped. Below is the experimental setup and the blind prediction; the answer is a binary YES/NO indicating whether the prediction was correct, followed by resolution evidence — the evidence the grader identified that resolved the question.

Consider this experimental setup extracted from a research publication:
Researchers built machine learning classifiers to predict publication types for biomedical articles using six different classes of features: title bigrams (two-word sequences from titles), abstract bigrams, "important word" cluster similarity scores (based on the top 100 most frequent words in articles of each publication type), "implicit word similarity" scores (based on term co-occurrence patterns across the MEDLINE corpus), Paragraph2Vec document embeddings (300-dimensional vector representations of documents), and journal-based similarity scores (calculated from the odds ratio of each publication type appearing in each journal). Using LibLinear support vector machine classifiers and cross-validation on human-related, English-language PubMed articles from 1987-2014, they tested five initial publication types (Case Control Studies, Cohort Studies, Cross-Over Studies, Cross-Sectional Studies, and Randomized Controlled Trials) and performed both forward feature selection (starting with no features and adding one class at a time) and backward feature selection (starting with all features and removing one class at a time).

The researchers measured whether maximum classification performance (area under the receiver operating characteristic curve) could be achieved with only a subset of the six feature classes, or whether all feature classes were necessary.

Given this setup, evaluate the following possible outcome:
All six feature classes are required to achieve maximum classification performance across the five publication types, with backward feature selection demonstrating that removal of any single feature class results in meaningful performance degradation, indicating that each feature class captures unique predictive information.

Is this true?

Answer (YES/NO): YES